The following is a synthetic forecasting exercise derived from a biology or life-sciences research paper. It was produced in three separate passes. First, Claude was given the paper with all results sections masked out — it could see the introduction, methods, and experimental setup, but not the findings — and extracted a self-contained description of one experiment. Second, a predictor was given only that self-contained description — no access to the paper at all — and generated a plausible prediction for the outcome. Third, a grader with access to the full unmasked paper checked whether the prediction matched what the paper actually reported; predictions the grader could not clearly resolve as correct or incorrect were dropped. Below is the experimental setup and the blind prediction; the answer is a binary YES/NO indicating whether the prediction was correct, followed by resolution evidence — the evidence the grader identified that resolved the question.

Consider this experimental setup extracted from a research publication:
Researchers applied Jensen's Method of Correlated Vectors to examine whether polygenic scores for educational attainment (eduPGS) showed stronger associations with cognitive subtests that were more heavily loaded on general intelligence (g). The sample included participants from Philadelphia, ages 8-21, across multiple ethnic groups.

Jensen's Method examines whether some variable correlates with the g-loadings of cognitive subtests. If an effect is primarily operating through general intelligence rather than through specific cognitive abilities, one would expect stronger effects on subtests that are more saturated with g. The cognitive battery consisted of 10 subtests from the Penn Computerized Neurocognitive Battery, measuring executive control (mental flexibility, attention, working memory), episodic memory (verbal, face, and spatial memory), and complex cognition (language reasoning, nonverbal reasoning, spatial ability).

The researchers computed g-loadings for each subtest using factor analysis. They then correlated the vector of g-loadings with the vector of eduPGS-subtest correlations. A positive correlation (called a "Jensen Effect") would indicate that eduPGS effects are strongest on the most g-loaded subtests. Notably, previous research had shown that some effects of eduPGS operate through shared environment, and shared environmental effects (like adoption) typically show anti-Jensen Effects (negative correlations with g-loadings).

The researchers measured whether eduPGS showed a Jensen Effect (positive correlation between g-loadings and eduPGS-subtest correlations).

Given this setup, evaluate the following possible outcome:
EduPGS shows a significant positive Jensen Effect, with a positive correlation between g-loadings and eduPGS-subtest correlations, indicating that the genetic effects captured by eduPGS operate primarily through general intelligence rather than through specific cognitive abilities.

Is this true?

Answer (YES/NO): YES